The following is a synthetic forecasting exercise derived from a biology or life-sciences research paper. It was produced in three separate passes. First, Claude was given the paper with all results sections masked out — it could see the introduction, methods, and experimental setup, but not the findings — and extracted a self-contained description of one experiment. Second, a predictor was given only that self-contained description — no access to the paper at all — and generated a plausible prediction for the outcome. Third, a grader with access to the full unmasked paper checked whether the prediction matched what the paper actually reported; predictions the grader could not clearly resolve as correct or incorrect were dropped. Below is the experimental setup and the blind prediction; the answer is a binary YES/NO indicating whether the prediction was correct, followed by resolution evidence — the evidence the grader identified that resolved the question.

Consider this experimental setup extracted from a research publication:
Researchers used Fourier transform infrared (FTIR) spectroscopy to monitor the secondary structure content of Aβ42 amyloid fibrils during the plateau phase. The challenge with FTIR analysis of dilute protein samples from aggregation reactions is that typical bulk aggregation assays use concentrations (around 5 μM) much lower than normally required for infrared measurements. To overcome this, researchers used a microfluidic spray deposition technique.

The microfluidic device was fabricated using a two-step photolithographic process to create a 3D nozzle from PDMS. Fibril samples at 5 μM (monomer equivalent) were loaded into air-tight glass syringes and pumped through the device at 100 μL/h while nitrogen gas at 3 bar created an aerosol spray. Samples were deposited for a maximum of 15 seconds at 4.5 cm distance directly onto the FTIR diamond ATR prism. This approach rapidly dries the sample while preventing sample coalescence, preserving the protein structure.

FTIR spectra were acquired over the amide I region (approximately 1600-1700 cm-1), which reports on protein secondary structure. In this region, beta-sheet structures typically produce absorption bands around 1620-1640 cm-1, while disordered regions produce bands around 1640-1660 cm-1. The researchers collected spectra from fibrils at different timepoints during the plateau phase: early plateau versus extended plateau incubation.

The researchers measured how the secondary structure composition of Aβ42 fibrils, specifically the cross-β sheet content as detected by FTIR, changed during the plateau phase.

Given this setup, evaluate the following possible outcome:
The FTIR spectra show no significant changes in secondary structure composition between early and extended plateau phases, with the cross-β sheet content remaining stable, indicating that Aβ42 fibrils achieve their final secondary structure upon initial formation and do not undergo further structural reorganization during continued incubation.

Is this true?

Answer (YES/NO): NO